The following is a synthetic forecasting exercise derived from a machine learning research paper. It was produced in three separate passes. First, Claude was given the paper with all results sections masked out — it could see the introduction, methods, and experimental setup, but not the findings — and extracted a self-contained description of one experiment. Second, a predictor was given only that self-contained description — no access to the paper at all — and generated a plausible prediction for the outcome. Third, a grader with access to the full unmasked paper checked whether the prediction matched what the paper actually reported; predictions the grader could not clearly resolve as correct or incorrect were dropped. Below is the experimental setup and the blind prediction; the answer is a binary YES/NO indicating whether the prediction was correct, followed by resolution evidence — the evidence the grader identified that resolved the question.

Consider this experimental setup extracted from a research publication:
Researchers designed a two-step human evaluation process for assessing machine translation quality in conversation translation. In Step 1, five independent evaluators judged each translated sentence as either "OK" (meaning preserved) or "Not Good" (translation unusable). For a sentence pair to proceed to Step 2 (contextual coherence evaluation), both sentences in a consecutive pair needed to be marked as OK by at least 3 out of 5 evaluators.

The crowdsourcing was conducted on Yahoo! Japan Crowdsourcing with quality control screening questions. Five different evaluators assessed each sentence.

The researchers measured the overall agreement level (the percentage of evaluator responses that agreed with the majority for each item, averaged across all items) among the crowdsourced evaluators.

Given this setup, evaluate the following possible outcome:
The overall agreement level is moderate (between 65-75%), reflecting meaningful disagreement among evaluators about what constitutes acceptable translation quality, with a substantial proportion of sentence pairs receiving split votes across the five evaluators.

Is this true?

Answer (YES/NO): YES